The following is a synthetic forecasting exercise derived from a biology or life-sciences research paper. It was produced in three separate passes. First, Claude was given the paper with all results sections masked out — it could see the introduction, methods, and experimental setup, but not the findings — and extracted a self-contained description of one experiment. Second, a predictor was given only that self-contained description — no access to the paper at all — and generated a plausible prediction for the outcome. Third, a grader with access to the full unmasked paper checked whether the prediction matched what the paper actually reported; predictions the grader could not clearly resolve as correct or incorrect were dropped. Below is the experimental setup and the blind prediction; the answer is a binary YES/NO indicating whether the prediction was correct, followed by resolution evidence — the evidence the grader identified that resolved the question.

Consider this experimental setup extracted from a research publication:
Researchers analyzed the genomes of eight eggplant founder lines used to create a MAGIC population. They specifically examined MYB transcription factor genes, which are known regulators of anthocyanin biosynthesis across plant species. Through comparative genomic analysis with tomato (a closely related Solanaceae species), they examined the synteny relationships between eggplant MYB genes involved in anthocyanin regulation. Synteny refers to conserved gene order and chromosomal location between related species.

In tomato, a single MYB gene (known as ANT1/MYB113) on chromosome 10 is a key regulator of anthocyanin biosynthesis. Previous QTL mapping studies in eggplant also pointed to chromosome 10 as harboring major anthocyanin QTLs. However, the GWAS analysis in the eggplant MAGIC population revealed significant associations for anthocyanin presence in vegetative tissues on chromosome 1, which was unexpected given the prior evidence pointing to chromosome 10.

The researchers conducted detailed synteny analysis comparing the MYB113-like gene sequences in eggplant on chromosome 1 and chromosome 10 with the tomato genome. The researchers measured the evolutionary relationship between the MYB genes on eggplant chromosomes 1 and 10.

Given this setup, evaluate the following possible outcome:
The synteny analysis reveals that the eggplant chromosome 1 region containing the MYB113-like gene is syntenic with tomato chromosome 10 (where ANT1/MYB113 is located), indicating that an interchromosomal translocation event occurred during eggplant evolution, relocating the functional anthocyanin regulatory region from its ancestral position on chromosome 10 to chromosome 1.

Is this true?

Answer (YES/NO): NO